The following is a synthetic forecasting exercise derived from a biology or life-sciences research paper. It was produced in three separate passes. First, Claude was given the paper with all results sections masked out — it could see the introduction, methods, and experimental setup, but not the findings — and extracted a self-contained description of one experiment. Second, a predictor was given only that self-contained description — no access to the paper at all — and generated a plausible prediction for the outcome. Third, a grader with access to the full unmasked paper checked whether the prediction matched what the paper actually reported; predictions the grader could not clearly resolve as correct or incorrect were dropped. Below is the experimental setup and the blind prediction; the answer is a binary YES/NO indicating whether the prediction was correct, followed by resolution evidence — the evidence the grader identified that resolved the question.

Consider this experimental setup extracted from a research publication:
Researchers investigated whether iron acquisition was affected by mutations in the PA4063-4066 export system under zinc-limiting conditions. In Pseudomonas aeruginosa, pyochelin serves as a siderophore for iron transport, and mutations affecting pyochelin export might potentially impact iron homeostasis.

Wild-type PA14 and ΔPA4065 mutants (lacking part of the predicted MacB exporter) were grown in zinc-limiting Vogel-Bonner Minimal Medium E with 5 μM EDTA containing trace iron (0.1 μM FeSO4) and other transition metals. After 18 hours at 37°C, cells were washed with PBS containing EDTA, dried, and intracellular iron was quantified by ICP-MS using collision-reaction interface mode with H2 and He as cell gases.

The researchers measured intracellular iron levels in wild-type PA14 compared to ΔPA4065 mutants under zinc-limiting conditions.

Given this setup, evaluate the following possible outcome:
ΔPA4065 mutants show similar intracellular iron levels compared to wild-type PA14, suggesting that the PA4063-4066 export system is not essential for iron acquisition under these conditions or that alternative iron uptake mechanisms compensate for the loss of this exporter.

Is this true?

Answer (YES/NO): YES